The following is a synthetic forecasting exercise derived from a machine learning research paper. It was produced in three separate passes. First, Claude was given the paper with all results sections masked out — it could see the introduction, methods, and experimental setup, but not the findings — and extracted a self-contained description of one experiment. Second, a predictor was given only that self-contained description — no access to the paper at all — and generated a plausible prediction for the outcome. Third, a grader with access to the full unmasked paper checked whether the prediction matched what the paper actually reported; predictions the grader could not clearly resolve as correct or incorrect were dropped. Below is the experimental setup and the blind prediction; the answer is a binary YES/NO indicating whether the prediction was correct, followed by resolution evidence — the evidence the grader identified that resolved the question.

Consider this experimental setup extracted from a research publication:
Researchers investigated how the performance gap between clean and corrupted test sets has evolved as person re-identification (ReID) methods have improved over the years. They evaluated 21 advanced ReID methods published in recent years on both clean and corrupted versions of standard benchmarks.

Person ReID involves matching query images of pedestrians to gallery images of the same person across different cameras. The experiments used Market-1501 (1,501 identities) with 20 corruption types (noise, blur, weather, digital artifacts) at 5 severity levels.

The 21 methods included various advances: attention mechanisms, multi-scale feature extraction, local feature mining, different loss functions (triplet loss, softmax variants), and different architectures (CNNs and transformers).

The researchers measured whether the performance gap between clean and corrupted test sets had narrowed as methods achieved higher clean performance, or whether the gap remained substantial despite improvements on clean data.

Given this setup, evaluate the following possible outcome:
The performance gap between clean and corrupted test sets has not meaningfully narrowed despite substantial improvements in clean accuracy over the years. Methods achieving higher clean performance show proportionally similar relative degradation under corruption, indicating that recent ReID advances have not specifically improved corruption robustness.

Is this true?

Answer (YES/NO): YES